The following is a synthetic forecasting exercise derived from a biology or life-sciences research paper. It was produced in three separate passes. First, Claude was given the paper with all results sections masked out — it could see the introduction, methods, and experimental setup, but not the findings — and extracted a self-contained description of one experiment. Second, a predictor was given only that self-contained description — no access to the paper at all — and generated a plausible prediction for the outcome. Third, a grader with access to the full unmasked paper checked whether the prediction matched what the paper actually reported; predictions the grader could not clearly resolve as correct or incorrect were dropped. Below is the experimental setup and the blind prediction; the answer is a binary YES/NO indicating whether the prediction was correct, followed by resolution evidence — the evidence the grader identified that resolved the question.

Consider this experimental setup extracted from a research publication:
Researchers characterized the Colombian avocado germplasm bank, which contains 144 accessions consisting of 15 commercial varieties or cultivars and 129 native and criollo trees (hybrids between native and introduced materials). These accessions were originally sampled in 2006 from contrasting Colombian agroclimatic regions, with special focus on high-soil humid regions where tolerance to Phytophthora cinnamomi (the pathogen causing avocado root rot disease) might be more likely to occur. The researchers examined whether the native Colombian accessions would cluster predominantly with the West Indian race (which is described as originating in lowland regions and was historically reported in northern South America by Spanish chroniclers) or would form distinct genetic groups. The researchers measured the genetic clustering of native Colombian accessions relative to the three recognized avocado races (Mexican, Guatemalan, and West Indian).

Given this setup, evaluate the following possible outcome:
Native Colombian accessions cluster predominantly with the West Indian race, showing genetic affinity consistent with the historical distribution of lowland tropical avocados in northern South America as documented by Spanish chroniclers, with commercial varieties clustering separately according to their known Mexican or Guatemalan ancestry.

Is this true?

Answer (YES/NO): NO